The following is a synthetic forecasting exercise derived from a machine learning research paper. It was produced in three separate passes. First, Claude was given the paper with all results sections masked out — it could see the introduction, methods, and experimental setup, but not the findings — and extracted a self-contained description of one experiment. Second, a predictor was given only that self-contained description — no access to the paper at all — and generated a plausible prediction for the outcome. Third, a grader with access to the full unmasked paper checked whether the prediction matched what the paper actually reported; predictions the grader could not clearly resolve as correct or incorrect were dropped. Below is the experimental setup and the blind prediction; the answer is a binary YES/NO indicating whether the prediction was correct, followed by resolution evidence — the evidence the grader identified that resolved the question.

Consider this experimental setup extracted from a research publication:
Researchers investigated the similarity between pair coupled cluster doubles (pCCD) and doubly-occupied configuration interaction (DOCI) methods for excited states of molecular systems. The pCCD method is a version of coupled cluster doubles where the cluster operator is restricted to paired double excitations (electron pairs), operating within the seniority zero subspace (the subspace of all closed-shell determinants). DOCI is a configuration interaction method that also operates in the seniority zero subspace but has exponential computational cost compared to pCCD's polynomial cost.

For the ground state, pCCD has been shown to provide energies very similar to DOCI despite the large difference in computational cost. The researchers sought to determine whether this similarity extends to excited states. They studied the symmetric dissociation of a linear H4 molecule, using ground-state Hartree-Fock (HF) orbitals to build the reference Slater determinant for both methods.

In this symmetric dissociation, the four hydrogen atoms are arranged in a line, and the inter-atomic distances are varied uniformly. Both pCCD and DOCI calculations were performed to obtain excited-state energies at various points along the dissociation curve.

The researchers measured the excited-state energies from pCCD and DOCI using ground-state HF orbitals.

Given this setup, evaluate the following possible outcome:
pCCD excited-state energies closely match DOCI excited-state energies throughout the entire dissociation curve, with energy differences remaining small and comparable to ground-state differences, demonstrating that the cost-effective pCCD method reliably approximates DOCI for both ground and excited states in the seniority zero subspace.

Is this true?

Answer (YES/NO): NO